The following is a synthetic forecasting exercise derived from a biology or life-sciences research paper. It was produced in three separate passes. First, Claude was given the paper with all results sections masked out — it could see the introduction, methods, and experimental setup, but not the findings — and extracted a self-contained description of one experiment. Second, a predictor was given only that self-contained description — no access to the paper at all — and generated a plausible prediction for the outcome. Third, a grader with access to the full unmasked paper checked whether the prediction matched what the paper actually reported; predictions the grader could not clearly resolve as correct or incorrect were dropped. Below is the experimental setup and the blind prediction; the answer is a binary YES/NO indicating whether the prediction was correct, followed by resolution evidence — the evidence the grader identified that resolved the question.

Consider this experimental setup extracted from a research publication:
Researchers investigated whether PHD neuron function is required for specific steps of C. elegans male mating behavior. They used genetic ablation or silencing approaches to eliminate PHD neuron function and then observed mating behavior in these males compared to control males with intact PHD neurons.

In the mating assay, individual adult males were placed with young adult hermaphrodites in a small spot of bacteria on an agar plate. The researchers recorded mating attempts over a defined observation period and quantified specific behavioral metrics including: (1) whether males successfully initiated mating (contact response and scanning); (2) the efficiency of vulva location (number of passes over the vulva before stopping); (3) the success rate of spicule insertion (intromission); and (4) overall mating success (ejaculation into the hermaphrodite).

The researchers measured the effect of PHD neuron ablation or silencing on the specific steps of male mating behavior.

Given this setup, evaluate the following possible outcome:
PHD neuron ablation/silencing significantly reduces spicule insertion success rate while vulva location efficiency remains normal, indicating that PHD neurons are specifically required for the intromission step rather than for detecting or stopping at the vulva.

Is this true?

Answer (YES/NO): NO